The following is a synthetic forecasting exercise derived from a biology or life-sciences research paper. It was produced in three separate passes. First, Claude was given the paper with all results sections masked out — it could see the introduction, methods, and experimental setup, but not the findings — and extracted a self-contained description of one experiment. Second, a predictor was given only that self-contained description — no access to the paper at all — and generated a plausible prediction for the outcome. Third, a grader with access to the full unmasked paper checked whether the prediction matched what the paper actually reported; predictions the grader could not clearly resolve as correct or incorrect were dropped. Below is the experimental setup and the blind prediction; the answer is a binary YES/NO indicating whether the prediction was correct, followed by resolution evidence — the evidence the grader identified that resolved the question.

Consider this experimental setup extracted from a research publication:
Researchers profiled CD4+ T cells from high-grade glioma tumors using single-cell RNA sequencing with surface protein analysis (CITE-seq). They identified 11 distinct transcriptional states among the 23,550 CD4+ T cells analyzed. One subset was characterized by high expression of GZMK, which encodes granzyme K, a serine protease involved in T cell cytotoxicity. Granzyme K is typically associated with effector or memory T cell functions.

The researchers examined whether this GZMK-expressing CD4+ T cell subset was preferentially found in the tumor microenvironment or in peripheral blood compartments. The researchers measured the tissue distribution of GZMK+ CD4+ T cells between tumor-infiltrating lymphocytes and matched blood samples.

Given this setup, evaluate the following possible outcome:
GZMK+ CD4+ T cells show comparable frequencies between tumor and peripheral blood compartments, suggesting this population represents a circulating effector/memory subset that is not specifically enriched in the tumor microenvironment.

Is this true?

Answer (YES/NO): NO